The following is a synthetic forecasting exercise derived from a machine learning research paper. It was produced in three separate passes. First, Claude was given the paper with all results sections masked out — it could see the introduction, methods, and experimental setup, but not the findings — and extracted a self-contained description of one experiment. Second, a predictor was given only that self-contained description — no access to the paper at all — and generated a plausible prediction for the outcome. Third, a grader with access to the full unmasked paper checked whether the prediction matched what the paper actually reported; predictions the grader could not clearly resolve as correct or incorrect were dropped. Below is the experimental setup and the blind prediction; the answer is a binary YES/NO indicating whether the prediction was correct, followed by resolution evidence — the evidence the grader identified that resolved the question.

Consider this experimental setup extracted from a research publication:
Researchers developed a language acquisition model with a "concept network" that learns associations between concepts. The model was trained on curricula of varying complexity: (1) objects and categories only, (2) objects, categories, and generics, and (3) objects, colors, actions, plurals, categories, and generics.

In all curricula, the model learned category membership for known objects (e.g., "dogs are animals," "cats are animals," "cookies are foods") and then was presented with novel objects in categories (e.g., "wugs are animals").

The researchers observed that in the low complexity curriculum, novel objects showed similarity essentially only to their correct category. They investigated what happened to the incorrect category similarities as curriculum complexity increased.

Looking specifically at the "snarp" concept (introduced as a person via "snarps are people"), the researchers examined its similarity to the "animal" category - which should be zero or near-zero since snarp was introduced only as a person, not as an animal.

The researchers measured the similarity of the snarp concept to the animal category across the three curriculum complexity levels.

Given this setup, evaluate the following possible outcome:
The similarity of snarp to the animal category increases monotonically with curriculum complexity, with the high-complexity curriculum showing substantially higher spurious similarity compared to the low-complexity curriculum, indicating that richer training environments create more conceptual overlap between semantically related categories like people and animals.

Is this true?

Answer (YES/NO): YES